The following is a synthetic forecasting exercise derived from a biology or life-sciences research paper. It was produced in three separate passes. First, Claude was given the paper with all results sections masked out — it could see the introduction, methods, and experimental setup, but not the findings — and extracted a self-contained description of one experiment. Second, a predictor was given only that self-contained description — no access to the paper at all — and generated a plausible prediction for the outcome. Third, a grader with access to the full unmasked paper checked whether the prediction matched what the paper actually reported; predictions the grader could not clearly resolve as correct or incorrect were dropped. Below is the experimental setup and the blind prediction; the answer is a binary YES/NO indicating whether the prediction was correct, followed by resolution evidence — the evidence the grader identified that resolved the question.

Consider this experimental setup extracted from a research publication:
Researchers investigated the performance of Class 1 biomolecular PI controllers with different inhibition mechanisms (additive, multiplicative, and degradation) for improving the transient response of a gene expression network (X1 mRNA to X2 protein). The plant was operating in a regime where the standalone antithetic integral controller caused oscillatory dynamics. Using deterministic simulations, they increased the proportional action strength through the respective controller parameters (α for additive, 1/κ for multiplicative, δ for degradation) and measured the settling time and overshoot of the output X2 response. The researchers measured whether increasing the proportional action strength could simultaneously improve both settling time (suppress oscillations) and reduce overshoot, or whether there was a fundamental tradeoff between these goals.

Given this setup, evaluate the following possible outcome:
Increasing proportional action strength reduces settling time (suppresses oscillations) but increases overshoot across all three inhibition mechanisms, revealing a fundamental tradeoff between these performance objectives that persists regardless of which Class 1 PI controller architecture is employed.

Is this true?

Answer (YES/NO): NO